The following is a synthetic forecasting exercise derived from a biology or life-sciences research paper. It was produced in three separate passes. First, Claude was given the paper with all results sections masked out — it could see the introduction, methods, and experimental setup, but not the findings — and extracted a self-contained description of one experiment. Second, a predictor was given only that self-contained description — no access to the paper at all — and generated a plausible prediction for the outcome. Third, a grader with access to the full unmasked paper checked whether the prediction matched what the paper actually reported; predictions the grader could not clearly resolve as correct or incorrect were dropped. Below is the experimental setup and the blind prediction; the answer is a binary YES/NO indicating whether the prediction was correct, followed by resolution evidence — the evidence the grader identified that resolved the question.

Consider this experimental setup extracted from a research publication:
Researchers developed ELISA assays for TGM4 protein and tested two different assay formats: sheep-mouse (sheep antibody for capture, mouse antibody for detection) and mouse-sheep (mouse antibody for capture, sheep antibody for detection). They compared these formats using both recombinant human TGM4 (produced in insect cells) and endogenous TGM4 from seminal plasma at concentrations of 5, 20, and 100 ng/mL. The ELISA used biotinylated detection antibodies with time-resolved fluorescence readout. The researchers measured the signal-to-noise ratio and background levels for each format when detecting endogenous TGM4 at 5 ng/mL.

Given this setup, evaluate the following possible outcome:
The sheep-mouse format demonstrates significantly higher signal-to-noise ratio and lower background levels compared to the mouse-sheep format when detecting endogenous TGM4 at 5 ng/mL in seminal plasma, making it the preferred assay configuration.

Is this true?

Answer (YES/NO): NO